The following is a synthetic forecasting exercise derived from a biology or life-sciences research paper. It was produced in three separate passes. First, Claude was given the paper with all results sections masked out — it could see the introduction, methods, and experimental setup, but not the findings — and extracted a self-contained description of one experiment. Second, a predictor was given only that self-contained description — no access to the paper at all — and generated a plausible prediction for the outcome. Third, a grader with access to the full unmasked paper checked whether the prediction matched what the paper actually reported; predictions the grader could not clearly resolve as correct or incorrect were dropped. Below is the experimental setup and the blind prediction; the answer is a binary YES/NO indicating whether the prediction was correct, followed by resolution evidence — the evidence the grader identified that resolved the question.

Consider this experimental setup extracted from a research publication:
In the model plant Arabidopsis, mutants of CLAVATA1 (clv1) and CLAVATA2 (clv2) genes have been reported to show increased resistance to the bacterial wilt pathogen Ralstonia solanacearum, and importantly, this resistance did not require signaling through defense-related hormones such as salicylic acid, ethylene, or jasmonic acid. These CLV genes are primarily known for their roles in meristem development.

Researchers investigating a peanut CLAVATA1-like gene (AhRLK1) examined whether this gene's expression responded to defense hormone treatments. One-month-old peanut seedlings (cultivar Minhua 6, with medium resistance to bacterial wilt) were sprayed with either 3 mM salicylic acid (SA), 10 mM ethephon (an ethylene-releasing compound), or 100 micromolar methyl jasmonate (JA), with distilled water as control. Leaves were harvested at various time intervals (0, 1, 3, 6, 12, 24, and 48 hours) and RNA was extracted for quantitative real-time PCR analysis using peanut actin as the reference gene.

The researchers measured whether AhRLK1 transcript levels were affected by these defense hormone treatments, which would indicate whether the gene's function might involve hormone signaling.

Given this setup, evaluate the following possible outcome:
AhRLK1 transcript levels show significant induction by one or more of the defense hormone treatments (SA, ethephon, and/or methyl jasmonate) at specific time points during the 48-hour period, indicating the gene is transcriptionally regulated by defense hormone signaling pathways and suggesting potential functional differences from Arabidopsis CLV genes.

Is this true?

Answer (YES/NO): YES